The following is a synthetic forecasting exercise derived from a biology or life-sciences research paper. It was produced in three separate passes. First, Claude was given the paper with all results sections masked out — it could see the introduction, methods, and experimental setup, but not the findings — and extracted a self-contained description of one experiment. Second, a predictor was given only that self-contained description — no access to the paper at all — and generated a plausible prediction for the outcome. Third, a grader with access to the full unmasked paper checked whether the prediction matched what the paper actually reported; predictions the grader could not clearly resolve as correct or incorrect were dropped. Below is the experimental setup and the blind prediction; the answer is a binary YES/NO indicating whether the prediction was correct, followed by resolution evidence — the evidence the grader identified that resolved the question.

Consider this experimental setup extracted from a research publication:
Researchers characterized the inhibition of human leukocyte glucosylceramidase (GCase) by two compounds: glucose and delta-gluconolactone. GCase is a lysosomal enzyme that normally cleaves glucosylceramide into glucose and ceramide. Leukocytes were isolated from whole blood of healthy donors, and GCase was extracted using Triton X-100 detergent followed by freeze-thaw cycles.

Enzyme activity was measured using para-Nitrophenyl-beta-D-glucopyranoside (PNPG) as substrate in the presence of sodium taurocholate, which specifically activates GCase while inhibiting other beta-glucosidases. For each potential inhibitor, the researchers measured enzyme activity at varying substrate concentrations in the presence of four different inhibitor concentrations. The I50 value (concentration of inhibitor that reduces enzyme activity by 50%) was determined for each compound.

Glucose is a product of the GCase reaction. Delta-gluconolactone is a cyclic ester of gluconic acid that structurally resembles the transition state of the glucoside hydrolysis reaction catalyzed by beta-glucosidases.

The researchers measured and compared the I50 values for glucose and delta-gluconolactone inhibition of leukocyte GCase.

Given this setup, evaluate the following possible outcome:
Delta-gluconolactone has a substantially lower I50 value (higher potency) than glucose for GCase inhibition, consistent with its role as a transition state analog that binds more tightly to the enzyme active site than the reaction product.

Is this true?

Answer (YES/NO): YES